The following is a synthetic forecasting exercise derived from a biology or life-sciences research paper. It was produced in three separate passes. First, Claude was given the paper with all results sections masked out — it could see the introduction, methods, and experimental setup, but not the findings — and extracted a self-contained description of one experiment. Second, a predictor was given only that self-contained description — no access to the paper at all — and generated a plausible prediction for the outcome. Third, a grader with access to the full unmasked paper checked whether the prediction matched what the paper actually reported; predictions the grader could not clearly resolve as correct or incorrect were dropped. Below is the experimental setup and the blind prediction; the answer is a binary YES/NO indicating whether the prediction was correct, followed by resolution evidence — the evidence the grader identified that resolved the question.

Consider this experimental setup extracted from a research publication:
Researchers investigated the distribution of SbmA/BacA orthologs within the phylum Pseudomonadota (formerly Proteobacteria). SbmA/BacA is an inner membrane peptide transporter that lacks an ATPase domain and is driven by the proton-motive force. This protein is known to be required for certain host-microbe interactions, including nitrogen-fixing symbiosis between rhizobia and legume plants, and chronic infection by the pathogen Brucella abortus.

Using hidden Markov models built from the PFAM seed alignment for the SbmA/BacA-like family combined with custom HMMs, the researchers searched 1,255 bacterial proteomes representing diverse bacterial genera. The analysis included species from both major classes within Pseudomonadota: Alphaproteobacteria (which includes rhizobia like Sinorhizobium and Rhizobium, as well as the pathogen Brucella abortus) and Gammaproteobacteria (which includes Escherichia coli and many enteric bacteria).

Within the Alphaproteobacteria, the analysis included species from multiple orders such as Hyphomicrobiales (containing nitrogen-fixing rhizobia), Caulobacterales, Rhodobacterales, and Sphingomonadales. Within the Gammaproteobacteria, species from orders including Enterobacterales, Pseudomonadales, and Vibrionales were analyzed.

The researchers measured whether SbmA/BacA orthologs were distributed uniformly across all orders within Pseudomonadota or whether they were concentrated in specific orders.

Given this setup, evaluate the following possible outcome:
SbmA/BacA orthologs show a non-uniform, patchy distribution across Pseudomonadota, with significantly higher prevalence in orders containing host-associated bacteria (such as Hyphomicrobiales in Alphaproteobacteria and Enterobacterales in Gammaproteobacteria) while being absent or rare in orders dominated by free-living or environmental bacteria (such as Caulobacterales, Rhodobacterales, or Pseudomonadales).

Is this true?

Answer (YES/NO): YES